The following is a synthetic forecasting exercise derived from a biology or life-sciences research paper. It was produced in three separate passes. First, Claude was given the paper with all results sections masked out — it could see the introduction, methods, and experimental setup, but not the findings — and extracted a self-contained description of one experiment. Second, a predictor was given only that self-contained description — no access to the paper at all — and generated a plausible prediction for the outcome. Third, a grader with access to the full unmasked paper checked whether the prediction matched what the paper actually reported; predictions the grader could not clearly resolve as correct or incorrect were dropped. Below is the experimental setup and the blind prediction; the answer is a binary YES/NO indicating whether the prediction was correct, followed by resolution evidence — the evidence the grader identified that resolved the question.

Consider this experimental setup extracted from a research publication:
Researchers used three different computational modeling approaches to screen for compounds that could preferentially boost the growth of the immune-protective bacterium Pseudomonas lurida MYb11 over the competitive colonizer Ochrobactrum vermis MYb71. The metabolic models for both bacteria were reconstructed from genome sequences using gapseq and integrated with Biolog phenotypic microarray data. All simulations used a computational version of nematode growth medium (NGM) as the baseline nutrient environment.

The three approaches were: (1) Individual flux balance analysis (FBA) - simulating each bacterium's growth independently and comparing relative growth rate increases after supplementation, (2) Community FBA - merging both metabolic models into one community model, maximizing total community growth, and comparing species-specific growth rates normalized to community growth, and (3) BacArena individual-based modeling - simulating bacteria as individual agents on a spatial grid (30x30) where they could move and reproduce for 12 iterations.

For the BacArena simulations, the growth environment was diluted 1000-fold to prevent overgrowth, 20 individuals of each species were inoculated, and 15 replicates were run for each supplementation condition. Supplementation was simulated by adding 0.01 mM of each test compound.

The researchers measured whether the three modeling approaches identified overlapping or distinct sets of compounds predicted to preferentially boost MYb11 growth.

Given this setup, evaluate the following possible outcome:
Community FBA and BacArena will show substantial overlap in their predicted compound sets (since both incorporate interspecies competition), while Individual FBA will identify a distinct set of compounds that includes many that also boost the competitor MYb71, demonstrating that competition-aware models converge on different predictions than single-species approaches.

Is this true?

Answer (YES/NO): NO